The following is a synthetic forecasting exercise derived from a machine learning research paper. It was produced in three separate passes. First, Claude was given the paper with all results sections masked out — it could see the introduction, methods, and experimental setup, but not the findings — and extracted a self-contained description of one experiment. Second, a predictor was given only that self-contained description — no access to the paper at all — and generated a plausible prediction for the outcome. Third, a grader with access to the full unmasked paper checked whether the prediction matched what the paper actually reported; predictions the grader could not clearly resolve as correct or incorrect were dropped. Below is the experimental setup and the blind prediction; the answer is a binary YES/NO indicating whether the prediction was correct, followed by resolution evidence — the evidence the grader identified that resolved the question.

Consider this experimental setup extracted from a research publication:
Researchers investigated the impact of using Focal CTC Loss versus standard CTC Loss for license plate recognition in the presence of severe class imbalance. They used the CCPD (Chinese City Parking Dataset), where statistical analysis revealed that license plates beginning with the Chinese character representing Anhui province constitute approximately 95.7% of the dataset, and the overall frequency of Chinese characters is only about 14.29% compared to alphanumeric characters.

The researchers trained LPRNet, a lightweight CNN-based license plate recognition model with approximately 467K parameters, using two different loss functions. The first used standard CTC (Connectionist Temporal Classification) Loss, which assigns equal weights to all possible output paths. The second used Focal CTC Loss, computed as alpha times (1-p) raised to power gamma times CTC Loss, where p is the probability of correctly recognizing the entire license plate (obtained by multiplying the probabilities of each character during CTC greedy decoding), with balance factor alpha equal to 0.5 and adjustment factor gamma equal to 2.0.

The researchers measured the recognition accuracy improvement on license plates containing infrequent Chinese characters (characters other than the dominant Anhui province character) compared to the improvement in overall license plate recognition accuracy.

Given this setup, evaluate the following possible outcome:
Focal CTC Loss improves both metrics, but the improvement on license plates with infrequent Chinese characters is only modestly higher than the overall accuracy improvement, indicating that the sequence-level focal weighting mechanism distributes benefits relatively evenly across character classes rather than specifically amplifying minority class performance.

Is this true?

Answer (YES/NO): NO